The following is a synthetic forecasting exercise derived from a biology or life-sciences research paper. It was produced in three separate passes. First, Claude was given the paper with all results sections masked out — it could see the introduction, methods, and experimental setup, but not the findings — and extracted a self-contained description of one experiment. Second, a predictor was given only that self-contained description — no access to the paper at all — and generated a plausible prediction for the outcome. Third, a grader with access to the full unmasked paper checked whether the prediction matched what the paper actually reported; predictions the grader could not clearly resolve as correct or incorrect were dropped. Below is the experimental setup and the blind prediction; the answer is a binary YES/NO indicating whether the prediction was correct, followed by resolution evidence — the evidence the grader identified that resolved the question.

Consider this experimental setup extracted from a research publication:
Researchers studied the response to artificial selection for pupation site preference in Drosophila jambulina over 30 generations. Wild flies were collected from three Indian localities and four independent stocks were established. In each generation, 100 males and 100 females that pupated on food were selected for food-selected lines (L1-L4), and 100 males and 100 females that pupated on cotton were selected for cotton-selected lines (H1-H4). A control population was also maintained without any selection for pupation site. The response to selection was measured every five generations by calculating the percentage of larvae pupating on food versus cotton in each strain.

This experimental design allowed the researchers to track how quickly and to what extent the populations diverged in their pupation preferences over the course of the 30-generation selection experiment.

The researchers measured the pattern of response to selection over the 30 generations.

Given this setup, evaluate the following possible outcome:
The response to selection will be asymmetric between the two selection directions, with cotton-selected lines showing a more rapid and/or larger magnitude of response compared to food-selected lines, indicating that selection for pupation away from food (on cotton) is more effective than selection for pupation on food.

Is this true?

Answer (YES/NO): NO